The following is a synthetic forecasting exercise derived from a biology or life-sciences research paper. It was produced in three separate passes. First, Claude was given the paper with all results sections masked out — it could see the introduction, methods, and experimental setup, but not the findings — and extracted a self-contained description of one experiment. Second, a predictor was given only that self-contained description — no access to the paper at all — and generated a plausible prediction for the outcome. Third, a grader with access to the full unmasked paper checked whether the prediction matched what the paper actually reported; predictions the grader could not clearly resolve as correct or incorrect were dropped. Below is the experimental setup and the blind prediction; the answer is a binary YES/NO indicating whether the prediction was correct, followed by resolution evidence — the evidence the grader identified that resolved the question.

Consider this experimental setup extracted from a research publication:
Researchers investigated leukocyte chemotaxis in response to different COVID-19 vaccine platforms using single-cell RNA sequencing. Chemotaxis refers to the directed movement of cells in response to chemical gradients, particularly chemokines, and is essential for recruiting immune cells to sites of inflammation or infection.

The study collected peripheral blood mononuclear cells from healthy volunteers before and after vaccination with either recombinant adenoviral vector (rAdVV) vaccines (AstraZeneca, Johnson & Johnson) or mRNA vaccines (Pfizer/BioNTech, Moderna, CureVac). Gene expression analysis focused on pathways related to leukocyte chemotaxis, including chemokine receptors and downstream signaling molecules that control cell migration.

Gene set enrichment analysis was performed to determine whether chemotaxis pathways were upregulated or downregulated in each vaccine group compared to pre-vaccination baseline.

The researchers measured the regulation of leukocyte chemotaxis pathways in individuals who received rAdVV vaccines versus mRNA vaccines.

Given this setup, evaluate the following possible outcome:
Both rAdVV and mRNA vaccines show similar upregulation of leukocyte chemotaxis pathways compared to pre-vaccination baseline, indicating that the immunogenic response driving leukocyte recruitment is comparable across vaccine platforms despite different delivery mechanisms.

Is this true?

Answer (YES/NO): NO